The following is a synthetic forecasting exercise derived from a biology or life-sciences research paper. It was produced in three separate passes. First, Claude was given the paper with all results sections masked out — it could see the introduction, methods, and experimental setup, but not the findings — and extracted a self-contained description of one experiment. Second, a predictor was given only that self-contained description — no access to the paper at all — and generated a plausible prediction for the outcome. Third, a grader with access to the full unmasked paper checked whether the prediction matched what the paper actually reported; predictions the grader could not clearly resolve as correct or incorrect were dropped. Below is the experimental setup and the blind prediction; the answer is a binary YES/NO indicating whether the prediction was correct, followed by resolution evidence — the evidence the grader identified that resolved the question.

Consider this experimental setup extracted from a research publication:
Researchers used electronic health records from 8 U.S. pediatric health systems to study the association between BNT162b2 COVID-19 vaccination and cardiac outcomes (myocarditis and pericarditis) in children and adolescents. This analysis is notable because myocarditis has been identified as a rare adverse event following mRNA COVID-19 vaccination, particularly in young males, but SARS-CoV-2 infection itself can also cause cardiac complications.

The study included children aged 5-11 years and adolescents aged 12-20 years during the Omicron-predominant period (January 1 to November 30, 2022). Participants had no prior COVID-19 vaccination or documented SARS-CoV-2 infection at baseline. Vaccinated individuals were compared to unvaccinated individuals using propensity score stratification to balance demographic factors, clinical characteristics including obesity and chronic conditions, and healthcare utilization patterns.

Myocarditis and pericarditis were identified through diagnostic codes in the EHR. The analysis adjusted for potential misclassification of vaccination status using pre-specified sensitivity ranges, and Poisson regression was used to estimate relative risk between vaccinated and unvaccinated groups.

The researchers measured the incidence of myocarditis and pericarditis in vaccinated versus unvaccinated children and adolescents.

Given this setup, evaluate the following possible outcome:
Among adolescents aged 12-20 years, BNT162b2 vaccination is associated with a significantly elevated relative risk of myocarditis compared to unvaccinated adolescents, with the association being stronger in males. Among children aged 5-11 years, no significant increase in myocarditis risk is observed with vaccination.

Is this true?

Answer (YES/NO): NO